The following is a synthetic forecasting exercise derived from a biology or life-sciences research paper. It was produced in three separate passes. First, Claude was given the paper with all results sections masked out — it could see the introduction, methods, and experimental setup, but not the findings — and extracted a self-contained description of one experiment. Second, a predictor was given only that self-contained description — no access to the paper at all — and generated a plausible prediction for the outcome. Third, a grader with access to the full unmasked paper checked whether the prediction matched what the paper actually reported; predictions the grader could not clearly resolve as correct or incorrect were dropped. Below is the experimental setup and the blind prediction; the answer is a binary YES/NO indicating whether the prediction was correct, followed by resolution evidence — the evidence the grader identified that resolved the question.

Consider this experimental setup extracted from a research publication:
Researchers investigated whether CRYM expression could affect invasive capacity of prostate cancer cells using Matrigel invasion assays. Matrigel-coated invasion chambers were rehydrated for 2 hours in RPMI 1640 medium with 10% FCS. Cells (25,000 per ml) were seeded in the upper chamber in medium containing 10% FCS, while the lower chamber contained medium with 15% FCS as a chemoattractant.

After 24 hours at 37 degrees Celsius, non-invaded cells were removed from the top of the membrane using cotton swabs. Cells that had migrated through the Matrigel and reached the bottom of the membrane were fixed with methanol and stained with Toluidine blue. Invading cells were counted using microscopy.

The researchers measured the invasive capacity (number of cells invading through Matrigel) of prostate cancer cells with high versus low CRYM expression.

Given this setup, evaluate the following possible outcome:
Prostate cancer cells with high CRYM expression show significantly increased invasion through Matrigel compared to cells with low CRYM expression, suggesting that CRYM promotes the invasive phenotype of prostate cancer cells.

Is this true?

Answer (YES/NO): NO